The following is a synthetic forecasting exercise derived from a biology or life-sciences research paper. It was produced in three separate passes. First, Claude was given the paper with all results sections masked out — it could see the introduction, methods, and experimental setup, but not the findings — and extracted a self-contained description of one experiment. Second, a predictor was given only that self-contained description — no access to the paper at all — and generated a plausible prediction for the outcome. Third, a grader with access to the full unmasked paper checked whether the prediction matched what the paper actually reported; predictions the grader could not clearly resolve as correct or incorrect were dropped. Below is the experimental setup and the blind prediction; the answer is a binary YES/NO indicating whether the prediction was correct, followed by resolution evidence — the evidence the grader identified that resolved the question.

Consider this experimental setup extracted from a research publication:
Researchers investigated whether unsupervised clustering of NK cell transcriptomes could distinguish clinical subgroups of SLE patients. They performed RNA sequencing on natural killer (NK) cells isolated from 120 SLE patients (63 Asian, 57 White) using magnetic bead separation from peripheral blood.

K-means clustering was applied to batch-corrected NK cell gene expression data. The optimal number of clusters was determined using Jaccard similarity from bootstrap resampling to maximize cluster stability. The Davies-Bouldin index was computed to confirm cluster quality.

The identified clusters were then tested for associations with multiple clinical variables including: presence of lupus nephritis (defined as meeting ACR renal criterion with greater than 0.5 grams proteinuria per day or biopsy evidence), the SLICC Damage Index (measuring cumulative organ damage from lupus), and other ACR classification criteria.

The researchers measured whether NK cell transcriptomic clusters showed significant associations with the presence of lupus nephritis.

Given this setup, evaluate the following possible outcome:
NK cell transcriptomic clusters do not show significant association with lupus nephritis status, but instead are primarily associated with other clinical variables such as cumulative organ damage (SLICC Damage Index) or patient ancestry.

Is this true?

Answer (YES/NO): NO